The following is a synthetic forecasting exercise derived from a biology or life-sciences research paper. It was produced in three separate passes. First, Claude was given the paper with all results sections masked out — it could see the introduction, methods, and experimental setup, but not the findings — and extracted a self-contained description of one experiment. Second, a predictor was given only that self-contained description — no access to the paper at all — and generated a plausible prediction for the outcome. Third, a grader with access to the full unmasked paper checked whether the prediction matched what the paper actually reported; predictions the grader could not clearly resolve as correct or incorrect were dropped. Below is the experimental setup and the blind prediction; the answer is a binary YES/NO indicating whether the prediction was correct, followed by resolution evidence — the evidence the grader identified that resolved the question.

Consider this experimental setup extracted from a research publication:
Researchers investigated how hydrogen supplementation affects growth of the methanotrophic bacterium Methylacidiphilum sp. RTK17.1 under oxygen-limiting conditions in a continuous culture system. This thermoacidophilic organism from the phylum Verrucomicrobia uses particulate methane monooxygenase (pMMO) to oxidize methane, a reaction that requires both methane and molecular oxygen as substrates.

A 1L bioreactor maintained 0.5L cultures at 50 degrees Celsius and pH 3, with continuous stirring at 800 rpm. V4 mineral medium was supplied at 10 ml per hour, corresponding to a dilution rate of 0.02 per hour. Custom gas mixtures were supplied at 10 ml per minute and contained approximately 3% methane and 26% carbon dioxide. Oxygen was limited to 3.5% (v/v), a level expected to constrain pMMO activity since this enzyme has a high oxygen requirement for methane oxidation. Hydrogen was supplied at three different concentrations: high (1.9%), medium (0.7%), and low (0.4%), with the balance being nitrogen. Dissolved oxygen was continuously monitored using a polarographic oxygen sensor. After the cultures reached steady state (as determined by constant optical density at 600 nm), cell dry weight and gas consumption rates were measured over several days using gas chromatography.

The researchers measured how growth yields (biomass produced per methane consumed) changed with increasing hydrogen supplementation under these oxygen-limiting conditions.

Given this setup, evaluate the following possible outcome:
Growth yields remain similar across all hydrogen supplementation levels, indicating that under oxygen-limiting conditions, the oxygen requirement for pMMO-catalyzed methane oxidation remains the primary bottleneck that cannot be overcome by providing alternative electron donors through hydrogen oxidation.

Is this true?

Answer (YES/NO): NO